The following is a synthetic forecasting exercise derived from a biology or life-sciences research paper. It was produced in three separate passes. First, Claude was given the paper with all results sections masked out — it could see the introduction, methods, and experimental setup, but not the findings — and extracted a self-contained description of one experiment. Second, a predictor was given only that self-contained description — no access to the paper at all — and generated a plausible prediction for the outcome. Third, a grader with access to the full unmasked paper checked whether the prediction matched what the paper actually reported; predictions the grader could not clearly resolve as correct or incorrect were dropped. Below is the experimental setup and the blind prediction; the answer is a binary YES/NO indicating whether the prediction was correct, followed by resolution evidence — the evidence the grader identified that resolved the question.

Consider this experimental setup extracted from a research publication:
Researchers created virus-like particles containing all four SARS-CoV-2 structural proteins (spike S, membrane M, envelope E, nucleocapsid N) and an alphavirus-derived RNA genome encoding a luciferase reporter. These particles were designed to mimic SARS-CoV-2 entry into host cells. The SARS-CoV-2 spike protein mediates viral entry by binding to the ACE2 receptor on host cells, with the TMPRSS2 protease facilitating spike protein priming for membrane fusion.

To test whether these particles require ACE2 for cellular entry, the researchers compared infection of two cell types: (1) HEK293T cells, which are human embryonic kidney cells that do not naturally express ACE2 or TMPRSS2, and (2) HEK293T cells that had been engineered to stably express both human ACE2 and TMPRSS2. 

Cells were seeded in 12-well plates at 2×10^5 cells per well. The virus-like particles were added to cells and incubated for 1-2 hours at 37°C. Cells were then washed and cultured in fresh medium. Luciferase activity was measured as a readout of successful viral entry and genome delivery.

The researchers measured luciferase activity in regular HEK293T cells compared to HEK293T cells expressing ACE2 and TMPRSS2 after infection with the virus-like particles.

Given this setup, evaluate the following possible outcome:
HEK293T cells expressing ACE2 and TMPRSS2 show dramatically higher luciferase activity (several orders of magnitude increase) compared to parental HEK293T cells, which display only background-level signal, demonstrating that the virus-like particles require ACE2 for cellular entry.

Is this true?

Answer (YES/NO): YES